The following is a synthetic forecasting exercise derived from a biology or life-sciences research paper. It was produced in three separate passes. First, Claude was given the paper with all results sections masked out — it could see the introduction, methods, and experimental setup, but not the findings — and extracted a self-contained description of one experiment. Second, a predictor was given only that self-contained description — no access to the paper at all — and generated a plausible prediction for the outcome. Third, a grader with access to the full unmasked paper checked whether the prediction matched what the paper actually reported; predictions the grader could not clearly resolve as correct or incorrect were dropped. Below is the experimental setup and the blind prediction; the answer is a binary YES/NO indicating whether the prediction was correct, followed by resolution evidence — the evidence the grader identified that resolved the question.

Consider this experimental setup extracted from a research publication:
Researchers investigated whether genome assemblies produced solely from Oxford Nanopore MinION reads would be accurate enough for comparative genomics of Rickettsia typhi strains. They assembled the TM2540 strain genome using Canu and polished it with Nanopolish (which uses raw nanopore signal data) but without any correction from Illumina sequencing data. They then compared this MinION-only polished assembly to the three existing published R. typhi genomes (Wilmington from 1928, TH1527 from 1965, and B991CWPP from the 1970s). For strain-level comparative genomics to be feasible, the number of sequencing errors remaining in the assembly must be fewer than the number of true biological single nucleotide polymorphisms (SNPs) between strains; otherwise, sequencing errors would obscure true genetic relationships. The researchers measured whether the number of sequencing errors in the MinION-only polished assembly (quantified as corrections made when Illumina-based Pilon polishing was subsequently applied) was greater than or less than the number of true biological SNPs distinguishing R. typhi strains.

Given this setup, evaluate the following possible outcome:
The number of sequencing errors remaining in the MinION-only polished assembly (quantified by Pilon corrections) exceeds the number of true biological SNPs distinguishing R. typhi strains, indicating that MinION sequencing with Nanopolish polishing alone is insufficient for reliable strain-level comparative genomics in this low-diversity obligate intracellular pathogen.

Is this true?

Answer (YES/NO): YES